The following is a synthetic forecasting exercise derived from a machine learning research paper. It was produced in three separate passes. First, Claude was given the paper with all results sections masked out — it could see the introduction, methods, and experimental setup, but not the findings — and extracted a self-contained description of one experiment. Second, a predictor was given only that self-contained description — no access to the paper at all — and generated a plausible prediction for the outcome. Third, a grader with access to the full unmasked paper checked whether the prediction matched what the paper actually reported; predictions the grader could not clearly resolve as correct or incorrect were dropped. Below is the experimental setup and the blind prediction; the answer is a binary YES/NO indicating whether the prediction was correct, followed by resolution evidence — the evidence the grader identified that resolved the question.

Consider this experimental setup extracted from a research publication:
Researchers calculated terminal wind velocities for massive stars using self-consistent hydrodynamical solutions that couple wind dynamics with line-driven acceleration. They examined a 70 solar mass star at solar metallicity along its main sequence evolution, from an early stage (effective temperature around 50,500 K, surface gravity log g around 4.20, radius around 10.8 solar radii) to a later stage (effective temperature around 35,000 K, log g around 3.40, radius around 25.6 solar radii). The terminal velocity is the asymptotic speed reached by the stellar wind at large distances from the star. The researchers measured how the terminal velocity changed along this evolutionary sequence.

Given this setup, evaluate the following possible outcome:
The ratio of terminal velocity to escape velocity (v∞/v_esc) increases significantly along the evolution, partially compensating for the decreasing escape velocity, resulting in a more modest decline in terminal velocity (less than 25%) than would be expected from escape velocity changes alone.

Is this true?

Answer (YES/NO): YES